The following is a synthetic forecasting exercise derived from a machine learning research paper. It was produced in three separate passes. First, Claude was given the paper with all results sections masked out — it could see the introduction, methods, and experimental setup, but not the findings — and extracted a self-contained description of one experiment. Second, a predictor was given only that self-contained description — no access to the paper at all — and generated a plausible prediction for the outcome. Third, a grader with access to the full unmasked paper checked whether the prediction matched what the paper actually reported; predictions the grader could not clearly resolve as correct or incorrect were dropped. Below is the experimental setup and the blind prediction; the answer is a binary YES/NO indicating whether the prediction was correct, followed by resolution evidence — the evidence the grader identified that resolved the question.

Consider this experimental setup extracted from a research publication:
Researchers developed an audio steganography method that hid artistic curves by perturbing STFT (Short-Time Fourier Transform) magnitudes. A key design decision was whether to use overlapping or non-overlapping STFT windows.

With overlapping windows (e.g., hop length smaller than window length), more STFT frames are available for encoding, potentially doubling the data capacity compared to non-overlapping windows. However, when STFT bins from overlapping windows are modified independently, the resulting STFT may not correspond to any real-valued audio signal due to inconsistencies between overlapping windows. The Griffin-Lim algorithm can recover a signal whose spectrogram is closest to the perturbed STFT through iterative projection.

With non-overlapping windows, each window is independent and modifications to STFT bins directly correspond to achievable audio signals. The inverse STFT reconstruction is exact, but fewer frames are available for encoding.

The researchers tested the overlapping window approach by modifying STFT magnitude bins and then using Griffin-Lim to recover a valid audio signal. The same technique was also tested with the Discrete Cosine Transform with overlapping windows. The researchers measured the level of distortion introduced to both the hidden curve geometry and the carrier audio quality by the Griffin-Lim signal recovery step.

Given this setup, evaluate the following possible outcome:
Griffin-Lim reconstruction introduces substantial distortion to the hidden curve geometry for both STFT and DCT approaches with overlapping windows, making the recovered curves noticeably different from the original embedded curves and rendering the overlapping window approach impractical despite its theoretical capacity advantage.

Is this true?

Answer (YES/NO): YES